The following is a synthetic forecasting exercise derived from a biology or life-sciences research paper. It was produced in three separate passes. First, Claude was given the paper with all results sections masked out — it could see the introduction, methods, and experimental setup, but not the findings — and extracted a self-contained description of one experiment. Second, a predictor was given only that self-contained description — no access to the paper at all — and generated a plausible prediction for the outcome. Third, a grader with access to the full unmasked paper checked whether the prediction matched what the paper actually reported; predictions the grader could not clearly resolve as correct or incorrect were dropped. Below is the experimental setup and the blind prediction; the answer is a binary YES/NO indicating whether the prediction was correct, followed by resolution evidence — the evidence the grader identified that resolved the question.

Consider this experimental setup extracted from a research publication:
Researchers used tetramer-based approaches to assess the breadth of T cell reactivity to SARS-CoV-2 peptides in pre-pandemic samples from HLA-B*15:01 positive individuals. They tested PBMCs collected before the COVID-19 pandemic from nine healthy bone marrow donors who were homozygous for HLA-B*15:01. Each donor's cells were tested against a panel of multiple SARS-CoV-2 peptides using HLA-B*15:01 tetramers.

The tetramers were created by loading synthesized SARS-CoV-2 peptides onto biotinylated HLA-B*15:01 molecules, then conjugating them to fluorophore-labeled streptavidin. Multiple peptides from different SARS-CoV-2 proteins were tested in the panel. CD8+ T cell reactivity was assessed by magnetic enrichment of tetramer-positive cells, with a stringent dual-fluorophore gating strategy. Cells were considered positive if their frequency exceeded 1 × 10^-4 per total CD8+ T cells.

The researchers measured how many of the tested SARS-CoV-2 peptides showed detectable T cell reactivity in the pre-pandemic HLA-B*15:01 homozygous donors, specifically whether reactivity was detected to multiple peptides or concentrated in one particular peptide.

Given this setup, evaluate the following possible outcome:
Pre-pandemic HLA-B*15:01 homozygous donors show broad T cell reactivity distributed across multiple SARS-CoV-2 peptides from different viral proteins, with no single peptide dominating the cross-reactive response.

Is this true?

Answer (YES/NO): NO